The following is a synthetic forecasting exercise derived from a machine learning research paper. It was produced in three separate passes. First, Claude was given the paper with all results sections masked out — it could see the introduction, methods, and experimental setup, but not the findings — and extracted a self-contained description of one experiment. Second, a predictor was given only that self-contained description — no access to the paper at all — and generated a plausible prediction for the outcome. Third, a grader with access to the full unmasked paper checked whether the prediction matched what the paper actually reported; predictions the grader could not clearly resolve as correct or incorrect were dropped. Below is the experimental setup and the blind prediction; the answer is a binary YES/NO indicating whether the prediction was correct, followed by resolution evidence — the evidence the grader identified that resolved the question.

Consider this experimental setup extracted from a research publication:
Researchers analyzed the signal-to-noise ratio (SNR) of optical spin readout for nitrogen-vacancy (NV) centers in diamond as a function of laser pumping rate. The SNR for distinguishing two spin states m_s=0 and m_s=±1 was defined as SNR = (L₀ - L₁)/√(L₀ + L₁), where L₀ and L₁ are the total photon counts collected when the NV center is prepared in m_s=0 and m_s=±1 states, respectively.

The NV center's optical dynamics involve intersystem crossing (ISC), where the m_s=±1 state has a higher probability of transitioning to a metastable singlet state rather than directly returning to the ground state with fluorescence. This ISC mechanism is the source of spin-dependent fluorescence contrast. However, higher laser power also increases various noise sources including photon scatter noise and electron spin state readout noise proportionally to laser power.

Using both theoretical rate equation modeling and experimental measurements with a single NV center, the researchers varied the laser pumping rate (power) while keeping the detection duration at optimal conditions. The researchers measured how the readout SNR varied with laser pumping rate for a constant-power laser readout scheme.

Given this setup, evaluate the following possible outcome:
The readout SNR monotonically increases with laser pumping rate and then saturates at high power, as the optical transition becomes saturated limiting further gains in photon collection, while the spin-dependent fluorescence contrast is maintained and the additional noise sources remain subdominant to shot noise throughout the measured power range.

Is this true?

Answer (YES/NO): NO